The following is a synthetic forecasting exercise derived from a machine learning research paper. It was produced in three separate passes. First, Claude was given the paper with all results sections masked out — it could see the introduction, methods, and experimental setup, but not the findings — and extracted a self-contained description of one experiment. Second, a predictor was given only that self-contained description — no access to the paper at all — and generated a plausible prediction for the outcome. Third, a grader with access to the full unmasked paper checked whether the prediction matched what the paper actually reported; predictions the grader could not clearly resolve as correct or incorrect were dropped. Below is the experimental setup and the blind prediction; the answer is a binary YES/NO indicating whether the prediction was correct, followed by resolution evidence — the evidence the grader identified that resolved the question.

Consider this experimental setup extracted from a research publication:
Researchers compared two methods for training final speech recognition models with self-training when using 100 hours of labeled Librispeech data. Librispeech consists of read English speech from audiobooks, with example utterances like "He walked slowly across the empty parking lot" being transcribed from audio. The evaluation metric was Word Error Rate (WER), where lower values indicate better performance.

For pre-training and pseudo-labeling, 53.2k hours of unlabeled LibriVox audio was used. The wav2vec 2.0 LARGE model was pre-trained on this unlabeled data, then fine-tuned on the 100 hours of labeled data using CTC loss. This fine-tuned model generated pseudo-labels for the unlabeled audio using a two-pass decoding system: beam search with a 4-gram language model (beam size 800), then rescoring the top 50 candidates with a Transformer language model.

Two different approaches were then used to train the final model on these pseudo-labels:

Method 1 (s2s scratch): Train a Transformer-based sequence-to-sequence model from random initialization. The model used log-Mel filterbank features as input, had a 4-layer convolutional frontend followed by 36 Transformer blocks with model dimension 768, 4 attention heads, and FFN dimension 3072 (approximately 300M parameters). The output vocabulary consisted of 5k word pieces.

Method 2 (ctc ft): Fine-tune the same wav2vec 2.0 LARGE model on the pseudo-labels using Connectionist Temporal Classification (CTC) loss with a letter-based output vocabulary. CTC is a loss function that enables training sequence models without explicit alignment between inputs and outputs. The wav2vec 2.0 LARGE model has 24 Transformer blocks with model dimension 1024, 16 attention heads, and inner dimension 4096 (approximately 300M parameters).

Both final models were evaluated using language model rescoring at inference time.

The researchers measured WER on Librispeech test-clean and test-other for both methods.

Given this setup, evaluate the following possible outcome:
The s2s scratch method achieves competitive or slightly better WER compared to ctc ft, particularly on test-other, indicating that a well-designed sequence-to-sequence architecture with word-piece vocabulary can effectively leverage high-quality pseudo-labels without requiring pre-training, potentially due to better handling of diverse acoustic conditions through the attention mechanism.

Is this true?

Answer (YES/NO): NO